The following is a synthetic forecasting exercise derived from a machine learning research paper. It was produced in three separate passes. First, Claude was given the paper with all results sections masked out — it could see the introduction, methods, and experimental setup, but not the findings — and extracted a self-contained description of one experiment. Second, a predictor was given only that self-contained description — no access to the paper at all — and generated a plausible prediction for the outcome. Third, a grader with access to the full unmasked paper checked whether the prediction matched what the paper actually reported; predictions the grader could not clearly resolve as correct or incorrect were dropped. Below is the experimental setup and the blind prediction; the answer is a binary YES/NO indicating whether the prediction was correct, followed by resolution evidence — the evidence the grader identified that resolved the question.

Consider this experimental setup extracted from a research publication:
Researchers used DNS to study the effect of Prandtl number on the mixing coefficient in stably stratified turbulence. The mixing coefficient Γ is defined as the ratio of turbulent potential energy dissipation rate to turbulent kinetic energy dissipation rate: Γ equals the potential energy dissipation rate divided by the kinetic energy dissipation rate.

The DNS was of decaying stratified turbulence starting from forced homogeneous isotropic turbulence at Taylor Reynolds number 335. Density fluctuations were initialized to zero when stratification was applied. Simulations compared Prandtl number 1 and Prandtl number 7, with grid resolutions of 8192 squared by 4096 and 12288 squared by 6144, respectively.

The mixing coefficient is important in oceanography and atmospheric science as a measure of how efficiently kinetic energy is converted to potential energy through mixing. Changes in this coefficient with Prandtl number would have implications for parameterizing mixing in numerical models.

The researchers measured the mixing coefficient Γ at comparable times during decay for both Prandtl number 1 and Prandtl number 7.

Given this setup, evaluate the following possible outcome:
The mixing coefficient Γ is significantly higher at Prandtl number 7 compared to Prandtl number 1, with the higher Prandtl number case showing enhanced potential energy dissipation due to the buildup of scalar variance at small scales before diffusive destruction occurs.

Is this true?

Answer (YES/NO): NO